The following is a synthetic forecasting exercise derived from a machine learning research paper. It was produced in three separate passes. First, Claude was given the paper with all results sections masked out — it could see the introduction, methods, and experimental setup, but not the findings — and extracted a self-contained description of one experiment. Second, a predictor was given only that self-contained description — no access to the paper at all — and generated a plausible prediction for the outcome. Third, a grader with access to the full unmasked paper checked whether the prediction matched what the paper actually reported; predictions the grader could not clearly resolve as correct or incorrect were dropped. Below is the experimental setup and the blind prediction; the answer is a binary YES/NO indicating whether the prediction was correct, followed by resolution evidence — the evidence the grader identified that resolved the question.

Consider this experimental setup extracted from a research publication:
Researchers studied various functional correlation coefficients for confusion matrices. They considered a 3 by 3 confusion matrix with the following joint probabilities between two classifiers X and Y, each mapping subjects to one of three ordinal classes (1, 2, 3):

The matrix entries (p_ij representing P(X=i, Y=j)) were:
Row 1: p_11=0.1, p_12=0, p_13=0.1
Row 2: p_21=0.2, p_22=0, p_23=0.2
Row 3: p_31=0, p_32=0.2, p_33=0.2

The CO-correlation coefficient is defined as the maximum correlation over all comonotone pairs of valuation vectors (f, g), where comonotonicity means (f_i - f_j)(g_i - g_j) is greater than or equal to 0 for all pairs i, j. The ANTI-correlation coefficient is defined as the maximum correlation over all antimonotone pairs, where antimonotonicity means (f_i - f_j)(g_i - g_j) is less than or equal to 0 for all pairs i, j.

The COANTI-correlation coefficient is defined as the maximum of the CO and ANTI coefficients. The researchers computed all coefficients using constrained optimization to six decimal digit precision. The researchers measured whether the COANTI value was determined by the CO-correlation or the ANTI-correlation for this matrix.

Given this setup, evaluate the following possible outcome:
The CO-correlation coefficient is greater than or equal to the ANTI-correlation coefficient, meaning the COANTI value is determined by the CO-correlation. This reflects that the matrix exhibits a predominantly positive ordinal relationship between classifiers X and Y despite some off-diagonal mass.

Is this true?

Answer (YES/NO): NO